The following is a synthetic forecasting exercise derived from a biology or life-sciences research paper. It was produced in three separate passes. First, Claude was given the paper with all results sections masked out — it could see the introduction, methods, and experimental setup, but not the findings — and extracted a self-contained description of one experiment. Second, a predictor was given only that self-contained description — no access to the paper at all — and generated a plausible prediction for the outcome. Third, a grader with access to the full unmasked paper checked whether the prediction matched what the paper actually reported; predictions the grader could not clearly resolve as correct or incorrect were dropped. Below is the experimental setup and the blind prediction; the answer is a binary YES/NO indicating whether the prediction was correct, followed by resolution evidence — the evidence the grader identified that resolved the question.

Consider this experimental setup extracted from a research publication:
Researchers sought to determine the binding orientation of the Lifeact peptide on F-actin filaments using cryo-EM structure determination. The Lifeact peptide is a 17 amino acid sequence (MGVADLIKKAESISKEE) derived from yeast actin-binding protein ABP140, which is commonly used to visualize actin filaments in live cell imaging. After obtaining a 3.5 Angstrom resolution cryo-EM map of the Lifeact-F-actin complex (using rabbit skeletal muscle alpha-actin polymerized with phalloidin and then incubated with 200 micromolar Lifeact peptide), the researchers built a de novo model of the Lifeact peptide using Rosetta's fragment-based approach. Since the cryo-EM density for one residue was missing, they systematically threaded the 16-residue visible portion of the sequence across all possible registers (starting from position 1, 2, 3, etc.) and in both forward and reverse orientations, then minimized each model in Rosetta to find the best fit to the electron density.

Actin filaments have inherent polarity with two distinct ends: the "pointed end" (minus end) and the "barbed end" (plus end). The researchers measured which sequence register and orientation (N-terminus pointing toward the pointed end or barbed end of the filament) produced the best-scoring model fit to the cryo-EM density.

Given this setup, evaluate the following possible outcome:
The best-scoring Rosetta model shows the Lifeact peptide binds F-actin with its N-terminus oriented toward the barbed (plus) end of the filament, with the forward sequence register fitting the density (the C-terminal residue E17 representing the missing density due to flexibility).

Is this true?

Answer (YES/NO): NO